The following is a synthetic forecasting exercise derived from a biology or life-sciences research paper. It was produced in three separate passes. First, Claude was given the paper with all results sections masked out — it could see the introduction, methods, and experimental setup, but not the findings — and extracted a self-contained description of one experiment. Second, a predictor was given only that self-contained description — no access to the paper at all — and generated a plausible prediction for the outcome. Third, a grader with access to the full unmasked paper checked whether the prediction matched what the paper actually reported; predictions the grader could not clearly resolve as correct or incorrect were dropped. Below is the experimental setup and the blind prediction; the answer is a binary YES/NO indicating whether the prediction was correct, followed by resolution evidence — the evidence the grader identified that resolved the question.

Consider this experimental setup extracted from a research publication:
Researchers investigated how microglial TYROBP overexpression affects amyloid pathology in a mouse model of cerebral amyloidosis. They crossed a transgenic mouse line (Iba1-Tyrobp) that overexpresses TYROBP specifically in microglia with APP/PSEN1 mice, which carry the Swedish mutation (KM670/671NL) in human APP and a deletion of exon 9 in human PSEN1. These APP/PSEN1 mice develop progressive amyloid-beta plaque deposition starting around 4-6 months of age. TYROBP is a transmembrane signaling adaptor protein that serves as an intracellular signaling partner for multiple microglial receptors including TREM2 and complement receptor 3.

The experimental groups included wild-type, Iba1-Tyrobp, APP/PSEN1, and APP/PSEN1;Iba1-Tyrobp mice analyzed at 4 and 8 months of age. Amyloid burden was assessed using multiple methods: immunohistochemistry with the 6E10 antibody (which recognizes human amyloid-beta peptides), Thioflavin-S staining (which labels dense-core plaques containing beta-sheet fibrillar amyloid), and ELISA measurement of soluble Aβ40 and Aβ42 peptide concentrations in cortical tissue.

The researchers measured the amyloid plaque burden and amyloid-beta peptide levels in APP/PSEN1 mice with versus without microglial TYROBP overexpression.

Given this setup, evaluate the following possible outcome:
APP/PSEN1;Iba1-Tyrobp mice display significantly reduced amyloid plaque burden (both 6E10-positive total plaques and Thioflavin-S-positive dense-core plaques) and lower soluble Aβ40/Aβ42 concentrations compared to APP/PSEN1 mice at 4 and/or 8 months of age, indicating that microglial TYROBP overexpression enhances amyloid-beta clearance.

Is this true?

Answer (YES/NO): NO